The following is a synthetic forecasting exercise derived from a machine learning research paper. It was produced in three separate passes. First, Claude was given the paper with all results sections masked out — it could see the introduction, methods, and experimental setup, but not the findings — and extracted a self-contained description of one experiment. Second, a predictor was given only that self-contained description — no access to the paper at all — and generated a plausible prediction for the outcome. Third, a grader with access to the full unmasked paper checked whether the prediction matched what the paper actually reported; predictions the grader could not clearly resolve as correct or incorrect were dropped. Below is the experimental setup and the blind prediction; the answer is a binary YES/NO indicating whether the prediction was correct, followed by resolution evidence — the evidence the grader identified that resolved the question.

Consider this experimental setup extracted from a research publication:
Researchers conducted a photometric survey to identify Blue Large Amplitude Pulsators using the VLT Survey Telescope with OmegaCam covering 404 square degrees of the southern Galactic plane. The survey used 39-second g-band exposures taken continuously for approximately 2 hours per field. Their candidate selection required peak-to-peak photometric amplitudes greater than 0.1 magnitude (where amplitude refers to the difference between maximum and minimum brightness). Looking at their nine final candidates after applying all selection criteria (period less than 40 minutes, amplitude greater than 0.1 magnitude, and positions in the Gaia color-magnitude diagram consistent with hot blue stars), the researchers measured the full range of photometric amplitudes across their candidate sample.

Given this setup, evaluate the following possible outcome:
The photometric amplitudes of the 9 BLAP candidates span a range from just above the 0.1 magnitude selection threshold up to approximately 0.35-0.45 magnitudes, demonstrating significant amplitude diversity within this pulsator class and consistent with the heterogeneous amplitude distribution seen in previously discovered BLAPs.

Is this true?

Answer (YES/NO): YES